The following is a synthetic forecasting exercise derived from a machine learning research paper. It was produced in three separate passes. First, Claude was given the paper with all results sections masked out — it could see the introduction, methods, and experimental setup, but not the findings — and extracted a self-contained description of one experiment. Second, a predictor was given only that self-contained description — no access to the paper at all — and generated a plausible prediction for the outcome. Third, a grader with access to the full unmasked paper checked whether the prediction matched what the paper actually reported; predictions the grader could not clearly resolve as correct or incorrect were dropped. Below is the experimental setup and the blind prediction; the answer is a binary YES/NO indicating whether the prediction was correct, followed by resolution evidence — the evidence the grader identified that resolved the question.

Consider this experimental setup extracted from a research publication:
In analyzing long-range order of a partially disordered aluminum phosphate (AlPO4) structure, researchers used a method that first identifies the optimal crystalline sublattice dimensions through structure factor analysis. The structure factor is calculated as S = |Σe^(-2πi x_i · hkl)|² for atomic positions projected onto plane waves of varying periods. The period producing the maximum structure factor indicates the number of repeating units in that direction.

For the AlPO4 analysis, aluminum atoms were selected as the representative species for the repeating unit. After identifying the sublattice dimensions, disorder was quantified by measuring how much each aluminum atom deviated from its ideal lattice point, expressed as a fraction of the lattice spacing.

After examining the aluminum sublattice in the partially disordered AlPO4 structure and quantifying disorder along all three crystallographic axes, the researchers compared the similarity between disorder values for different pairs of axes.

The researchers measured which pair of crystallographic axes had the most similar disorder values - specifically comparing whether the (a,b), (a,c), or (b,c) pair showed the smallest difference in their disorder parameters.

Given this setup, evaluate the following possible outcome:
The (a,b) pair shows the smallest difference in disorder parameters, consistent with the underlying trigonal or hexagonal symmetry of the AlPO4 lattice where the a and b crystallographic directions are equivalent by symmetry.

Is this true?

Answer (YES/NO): NO